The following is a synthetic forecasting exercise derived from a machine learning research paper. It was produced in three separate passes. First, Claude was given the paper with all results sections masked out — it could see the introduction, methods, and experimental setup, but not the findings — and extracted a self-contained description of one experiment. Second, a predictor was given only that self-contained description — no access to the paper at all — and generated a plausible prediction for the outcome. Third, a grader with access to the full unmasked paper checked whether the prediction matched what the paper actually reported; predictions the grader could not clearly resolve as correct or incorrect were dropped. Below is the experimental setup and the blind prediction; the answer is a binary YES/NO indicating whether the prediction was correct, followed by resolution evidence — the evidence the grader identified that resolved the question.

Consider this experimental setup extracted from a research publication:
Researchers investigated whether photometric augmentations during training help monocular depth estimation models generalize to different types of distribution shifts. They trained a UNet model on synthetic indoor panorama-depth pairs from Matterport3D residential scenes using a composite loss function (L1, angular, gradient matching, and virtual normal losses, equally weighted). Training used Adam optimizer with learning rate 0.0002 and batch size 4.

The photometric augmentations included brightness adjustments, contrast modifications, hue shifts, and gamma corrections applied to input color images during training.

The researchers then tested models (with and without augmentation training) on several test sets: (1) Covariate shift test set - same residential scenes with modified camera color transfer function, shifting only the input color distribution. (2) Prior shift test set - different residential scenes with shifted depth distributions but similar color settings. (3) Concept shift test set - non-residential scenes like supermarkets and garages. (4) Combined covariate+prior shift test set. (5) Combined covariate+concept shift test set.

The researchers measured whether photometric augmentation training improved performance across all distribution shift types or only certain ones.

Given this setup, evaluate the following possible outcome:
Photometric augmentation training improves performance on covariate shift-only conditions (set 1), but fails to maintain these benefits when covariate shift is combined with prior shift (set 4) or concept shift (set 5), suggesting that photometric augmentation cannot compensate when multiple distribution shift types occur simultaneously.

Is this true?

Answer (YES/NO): NO